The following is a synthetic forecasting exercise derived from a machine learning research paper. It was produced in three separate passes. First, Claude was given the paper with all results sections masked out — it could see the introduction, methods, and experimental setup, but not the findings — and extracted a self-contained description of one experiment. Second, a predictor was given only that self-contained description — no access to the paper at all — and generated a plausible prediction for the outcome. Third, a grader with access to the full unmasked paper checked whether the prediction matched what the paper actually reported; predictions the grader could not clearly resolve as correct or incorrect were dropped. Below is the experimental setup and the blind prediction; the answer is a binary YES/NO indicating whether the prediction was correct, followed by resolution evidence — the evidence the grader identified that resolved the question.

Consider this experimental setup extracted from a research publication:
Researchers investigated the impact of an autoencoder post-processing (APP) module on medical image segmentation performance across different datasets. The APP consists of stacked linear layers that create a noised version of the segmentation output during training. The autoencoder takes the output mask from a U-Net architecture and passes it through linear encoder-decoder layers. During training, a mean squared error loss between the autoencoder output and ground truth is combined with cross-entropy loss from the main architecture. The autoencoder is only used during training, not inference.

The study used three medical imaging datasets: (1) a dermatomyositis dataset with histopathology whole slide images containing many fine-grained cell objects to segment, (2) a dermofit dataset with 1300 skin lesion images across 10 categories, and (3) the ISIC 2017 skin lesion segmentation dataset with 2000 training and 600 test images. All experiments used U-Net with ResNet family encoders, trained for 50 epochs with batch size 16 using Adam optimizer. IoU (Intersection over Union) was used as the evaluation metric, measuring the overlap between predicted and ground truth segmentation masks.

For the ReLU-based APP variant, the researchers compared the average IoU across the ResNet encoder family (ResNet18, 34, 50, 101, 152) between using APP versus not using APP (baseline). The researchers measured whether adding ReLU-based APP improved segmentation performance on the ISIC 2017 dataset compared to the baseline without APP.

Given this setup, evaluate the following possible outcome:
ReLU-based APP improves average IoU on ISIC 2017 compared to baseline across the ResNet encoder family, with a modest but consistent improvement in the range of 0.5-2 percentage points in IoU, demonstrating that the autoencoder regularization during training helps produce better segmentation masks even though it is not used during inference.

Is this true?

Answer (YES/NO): NO